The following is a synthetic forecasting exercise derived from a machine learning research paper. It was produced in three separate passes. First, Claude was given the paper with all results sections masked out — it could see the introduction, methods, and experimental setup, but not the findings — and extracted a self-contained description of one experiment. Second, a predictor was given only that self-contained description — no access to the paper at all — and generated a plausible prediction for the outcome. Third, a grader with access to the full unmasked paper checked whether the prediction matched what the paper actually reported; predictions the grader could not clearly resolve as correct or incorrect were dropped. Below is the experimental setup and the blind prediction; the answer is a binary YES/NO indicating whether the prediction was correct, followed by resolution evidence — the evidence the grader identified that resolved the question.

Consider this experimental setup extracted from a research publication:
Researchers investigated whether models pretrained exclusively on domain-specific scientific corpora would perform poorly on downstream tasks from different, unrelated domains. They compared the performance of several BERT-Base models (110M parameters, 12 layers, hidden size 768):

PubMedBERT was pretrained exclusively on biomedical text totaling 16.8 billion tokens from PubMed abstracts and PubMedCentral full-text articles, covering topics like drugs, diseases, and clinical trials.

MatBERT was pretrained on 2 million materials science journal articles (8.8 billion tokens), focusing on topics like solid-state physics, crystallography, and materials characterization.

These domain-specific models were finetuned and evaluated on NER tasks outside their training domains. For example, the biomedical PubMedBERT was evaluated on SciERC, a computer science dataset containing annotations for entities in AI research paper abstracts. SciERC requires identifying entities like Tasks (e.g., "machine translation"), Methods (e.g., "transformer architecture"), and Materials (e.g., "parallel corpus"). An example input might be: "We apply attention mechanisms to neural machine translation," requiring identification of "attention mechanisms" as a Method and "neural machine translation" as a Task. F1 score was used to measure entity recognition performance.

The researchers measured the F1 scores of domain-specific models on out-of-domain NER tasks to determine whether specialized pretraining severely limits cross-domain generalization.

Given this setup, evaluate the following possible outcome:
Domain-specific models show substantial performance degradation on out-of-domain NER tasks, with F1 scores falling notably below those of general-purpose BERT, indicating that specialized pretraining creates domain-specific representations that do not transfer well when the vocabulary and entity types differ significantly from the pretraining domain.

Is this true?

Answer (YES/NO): NO